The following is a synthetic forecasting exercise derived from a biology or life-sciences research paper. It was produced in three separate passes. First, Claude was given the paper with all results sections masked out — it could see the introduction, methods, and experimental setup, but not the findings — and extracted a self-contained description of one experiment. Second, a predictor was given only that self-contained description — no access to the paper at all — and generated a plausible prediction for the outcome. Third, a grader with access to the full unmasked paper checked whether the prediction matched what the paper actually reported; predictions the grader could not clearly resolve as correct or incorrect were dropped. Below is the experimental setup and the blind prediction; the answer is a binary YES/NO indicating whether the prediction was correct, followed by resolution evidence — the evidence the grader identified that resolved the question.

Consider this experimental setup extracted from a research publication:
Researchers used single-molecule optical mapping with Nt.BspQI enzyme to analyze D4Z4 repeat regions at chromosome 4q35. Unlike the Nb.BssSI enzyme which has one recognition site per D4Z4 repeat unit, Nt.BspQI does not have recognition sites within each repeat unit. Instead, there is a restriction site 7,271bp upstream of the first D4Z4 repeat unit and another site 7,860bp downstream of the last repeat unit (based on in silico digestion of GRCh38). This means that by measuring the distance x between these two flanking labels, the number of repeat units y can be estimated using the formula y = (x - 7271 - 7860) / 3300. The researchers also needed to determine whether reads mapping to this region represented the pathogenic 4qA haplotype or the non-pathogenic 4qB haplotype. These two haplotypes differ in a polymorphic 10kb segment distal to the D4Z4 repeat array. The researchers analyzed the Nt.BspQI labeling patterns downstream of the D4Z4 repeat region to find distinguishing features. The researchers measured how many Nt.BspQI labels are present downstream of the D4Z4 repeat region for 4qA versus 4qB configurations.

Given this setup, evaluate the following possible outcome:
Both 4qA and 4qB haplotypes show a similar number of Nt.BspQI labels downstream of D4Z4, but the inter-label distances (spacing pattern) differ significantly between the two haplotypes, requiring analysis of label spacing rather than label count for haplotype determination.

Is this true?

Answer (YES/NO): NO